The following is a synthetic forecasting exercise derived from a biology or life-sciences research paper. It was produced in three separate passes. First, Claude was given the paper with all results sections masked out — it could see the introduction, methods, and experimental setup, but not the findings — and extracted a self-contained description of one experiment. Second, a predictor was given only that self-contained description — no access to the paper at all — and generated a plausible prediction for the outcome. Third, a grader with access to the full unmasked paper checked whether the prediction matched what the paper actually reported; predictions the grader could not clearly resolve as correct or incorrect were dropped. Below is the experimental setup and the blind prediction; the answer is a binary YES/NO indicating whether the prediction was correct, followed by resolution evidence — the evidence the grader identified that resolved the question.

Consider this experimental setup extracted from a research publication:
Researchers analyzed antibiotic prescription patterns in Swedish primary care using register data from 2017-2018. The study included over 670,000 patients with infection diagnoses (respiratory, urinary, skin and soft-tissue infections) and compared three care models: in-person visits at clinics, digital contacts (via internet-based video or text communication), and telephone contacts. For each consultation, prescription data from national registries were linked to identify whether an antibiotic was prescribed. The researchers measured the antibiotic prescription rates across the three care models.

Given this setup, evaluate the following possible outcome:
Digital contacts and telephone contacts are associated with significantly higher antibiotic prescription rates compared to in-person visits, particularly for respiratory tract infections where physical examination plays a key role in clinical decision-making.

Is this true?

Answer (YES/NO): NO